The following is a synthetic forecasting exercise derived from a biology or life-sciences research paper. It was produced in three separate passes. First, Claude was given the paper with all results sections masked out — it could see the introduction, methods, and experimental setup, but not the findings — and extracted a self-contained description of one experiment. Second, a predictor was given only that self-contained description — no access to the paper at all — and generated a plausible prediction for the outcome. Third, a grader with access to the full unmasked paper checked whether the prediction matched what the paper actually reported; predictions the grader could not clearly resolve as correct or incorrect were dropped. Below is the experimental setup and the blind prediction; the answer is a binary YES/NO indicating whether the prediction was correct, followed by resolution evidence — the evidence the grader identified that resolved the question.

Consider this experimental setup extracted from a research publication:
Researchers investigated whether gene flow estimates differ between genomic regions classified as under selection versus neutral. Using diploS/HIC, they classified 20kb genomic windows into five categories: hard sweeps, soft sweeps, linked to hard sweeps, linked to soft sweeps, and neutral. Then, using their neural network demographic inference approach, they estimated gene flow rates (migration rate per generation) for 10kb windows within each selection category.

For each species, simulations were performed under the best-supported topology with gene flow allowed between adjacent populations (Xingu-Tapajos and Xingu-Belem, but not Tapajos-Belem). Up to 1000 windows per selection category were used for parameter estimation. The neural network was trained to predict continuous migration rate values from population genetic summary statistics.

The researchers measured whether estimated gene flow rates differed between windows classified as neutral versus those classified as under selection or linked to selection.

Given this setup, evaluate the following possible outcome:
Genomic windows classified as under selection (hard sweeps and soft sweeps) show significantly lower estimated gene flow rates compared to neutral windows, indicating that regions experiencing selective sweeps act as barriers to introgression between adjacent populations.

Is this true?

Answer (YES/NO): YES